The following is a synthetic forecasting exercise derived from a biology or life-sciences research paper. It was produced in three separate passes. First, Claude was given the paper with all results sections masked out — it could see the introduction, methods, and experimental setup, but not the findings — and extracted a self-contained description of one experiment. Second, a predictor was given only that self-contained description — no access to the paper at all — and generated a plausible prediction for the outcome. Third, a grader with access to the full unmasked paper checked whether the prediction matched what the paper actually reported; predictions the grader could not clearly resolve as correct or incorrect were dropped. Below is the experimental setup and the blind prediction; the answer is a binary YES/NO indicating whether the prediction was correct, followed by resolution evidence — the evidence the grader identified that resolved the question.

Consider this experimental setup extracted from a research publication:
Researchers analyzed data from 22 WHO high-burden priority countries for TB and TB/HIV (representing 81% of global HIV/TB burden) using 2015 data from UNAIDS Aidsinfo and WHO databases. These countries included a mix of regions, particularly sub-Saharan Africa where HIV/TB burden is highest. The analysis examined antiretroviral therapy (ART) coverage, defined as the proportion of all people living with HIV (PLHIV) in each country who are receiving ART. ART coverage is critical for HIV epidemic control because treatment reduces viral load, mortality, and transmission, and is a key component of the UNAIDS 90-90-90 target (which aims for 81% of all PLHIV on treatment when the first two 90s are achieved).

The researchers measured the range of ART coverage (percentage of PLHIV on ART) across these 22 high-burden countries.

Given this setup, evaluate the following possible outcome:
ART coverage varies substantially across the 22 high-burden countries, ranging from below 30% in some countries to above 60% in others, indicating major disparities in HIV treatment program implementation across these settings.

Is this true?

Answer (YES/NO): YES